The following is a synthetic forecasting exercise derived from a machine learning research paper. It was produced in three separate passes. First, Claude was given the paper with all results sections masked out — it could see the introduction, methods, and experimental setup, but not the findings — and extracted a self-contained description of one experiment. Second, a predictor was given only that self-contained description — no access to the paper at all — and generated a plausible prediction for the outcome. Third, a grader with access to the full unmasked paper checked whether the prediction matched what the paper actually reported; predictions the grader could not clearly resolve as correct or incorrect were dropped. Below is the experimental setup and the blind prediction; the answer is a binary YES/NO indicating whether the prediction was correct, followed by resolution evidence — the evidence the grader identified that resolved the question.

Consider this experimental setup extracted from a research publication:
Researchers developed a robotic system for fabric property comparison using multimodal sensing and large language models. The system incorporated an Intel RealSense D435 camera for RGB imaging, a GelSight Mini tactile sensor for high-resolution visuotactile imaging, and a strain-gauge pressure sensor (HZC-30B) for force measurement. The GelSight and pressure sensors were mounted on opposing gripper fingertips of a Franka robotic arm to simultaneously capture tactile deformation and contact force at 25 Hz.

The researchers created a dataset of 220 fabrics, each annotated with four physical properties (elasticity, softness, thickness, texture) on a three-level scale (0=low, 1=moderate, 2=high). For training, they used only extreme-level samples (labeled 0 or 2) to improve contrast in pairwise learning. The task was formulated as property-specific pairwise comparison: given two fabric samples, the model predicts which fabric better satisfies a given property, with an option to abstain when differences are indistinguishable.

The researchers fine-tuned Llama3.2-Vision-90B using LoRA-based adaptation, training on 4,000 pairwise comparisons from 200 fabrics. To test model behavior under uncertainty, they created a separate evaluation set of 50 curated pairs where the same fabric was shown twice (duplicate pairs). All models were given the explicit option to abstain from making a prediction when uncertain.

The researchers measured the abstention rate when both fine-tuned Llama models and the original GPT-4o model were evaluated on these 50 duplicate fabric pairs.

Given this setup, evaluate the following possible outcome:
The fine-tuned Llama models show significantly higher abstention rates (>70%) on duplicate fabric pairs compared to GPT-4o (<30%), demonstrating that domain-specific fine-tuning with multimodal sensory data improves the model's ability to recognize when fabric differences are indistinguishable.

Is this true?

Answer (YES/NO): NO